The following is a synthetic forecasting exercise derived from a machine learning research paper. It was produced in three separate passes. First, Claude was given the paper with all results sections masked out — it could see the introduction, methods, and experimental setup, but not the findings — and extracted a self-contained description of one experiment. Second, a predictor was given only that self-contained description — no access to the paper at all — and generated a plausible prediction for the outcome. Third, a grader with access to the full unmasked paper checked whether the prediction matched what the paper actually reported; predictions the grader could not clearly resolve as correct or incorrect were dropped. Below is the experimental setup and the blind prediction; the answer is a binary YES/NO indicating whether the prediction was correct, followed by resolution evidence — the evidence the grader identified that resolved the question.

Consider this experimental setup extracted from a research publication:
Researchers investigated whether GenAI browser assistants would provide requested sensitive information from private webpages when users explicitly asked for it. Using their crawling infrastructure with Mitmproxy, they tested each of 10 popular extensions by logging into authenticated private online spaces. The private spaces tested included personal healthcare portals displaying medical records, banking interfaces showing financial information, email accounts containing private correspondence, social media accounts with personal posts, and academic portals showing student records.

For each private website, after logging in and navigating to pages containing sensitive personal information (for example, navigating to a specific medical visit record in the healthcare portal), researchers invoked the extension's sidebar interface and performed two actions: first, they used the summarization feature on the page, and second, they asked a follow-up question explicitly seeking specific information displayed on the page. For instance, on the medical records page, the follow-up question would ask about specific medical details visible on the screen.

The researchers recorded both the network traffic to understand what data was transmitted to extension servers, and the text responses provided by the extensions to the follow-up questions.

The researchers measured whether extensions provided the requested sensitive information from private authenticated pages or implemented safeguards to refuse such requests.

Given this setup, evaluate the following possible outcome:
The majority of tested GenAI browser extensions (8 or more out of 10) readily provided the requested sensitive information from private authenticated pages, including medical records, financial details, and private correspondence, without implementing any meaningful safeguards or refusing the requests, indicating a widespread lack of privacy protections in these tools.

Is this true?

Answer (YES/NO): NO